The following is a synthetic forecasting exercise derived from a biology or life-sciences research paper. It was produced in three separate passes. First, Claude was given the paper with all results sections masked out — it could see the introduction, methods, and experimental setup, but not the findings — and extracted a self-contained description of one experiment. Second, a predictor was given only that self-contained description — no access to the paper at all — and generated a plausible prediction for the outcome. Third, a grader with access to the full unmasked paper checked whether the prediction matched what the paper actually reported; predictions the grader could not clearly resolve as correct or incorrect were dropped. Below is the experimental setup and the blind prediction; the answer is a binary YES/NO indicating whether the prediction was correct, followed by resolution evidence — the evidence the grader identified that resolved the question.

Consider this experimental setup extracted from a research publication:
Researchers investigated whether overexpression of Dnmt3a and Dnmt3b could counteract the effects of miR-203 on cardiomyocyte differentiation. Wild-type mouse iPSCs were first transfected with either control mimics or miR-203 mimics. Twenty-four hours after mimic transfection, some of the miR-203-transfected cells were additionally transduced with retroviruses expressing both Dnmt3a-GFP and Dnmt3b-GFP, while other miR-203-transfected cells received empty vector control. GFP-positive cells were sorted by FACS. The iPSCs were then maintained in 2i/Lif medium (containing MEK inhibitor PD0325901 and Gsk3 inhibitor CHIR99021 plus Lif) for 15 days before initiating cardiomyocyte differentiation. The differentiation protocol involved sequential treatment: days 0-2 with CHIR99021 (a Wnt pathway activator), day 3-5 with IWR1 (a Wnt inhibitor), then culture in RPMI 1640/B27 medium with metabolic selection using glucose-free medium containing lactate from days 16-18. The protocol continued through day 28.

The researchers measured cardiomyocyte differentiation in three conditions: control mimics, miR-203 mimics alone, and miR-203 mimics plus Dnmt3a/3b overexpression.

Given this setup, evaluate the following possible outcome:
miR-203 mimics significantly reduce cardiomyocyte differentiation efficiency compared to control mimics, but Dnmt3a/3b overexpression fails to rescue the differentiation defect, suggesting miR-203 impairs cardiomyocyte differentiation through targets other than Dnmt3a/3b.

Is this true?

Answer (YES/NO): NO